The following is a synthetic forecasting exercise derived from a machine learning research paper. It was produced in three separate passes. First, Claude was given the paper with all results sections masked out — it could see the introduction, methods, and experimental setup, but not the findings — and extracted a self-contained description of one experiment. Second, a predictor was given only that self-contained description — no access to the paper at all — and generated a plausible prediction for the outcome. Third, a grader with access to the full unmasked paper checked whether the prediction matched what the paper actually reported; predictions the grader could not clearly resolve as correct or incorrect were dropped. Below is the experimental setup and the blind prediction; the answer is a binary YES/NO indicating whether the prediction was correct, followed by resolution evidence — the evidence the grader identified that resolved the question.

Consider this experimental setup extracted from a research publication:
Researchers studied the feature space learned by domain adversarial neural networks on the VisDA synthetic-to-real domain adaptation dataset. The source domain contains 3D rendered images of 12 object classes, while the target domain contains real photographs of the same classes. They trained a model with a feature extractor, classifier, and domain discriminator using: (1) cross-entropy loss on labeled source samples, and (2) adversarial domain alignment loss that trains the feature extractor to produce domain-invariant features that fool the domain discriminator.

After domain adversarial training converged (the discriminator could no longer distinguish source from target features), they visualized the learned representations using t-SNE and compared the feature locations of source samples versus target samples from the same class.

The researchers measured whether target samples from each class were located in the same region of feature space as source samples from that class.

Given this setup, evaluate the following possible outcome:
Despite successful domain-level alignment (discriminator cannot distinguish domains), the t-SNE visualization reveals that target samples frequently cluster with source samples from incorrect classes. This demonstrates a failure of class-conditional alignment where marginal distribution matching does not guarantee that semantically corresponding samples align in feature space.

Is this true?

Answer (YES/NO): NO